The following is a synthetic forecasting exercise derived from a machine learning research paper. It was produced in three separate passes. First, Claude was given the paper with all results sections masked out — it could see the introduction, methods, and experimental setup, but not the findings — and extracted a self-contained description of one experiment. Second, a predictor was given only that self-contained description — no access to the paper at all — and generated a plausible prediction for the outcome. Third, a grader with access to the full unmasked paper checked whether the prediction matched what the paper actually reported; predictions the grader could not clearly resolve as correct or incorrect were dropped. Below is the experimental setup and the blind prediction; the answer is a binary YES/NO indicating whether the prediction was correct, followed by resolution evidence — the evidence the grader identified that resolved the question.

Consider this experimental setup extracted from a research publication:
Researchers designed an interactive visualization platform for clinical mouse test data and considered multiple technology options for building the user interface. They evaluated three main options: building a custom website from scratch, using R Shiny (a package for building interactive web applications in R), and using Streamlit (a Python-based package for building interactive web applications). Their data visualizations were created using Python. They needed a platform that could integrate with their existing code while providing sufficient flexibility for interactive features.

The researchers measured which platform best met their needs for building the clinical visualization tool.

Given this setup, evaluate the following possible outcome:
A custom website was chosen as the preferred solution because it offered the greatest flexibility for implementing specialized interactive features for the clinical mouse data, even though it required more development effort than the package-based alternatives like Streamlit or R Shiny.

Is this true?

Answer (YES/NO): NO